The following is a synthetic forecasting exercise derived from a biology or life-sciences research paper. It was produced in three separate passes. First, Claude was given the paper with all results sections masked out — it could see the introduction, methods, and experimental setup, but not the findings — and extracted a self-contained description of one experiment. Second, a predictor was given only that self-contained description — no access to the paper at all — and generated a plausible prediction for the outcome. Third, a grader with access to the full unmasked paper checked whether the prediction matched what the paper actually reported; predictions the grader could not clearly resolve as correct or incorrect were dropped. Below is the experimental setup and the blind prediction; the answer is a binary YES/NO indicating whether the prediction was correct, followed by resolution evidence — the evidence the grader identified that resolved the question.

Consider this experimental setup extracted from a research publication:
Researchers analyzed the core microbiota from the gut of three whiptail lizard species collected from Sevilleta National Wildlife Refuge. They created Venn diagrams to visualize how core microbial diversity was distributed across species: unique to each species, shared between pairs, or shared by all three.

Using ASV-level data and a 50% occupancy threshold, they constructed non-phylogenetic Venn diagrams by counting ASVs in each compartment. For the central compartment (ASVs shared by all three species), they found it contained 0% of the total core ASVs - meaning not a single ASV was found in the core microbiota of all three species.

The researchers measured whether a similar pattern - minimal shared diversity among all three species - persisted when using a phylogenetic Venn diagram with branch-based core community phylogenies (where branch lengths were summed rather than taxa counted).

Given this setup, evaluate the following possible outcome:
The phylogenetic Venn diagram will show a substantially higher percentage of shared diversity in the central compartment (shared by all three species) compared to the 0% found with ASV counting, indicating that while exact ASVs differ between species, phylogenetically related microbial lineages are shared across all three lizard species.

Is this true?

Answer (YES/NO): YES